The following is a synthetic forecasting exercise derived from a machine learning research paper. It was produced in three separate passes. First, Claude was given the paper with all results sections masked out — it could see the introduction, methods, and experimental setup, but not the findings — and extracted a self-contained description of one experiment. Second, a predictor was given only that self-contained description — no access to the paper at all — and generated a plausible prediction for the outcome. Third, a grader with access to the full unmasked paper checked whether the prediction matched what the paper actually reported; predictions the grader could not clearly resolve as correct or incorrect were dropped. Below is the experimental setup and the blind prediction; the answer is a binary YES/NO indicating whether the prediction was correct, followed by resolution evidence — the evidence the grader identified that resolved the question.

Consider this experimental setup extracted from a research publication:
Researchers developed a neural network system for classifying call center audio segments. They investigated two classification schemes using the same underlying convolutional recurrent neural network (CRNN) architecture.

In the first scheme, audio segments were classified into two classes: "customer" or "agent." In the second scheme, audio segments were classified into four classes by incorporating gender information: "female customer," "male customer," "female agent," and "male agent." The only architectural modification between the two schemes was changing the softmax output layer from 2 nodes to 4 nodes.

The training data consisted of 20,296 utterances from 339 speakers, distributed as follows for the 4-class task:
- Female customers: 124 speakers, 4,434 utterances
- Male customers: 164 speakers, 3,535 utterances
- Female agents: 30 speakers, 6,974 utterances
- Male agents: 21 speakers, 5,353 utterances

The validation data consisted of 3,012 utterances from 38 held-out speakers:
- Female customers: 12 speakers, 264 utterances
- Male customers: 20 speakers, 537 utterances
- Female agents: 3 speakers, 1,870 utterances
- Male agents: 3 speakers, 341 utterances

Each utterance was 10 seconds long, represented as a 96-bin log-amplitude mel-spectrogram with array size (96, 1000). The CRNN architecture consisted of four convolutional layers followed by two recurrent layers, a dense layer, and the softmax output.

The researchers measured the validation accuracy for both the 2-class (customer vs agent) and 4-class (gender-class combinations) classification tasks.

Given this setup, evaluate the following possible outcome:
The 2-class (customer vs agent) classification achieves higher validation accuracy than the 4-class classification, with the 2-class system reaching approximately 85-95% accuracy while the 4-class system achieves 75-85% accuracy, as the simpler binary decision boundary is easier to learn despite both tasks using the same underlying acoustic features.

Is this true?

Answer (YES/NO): NO